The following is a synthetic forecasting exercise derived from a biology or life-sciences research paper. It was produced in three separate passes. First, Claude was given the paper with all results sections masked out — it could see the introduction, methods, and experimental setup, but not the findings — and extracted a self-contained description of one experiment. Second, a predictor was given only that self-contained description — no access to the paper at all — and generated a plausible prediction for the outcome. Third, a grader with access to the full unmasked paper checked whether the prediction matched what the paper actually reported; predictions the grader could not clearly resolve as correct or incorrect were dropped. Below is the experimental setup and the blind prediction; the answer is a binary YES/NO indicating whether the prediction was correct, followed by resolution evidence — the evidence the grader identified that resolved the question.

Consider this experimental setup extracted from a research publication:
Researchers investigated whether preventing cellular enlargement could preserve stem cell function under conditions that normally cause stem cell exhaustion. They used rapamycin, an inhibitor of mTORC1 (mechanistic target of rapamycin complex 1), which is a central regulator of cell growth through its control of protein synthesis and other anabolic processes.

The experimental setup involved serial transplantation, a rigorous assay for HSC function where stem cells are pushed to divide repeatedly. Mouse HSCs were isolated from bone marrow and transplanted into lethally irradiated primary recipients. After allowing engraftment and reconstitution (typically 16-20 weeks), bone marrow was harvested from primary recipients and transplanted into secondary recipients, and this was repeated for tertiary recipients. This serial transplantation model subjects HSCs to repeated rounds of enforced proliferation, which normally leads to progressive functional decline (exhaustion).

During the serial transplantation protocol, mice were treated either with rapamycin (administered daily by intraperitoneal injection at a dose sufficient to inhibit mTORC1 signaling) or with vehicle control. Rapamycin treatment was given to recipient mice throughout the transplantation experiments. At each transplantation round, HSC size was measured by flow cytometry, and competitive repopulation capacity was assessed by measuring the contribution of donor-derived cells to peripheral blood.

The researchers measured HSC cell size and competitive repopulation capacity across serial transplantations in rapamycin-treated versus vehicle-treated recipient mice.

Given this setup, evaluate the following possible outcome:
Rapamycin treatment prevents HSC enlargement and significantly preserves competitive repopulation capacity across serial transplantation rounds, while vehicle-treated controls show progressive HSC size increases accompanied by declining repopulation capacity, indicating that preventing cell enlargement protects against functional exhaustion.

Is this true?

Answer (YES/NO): YES